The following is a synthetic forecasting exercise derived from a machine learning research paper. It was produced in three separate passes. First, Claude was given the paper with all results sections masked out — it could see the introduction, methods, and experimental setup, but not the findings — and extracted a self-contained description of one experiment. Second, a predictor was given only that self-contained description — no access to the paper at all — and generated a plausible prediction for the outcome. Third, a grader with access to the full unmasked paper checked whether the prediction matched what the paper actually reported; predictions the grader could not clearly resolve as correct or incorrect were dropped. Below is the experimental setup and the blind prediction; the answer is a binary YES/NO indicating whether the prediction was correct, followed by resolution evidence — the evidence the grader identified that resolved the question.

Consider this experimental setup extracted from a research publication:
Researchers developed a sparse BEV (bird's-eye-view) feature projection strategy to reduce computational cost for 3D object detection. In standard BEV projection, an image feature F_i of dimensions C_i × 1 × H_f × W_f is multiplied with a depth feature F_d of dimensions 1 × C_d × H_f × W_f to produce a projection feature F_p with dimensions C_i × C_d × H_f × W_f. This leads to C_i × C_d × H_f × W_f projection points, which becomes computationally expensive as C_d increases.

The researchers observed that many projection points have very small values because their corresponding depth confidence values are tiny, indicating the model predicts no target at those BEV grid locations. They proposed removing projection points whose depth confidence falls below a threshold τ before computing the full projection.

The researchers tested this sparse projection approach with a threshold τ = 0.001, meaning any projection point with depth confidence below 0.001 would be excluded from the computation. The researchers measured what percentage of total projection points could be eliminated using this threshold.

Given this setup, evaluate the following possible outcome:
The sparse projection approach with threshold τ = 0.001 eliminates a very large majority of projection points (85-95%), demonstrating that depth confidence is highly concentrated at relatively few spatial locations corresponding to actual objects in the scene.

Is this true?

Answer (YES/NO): NO